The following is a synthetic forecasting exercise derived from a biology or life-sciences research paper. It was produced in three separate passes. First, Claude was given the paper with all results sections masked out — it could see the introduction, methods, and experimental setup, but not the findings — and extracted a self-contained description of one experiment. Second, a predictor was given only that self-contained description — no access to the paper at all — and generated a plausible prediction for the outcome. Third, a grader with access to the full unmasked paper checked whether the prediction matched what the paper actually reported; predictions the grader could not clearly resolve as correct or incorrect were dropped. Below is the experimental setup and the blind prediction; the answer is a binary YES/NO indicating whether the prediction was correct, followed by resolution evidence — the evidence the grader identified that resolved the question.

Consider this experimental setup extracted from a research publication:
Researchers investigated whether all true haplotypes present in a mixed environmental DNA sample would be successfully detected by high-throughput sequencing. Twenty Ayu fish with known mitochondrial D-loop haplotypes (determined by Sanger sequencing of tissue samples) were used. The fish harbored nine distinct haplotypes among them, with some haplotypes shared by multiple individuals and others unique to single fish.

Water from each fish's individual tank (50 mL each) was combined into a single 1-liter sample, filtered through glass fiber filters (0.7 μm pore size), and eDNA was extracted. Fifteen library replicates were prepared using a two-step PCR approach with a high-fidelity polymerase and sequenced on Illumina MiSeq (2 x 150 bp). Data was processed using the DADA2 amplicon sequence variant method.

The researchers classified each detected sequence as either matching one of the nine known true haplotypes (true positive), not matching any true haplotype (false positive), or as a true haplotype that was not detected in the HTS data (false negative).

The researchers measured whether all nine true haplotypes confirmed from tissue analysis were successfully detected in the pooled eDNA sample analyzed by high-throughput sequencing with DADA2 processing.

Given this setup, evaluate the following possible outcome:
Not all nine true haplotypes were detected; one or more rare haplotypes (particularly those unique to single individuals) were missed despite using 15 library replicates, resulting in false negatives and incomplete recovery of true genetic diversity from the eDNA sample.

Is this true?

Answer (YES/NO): YES